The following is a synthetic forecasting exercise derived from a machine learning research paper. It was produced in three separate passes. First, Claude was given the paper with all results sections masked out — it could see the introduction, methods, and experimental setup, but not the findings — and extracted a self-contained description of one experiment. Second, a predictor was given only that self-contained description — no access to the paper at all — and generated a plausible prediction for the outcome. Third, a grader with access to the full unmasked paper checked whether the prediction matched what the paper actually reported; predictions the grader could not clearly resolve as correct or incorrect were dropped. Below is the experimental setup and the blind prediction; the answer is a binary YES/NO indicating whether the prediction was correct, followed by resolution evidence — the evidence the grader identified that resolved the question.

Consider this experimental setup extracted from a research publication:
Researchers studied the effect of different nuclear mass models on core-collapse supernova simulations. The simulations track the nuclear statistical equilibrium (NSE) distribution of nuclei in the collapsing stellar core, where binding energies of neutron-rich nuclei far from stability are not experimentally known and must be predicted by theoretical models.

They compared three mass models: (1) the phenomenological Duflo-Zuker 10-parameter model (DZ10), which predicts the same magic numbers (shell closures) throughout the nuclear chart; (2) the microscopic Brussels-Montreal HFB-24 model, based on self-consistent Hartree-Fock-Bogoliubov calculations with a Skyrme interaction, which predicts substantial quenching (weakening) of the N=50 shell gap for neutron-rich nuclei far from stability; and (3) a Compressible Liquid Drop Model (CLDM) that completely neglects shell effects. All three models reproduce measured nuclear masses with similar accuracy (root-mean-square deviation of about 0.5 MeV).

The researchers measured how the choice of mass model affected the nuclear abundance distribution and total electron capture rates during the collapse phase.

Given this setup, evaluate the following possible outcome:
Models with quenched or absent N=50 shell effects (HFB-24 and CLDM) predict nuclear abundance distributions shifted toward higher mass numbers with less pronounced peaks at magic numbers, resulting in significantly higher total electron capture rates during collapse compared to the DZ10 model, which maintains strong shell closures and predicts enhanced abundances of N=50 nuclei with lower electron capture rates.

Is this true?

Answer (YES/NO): NO